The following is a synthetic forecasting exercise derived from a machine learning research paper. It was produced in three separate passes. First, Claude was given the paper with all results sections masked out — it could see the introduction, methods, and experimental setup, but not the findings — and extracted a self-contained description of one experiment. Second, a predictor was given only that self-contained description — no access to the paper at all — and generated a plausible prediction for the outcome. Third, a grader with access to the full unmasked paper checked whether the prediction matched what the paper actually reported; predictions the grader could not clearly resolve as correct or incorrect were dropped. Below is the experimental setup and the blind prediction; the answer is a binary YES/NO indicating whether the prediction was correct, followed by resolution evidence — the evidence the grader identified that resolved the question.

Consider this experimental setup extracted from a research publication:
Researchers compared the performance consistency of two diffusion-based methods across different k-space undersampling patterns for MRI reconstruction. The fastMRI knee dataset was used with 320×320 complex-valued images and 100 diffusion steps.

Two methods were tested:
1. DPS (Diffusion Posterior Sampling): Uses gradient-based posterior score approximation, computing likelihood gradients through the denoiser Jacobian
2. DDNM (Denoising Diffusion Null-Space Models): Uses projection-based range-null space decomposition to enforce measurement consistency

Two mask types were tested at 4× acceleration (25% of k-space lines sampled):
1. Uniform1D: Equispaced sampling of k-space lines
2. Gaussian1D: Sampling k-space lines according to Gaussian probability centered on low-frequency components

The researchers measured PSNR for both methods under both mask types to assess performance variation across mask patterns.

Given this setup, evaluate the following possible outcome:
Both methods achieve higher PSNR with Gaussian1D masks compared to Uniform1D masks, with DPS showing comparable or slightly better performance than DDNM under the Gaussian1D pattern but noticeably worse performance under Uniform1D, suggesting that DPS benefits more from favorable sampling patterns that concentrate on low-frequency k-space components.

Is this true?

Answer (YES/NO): NO